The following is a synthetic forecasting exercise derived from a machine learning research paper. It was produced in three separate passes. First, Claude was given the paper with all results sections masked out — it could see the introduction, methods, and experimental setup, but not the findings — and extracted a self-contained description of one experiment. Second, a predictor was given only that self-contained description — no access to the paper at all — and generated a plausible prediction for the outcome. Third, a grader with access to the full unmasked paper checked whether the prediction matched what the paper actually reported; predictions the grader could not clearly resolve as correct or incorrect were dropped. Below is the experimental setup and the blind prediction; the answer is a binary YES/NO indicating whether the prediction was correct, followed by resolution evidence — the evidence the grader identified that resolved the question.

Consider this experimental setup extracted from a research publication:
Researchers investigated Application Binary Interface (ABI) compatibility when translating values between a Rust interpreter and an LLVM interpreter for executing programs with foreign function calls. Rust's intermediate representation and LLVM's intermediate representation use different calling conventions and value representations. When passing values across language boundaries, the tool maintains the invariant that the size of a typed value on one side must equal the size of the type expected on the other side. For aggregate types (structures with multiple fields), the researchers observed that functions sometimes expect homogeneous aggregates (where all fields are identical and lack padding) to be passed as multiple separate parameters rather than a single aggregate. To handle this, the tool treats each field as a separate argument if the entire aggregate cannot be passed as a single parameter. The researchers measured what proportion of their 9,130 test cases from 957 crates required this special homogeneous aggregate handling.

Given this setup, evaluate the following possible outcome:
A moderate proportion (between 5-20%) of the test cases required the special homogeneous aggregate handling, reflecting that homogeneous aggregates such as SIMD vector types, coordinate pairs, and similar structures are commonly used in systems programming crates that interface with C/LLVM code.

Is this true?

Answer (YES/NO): NO